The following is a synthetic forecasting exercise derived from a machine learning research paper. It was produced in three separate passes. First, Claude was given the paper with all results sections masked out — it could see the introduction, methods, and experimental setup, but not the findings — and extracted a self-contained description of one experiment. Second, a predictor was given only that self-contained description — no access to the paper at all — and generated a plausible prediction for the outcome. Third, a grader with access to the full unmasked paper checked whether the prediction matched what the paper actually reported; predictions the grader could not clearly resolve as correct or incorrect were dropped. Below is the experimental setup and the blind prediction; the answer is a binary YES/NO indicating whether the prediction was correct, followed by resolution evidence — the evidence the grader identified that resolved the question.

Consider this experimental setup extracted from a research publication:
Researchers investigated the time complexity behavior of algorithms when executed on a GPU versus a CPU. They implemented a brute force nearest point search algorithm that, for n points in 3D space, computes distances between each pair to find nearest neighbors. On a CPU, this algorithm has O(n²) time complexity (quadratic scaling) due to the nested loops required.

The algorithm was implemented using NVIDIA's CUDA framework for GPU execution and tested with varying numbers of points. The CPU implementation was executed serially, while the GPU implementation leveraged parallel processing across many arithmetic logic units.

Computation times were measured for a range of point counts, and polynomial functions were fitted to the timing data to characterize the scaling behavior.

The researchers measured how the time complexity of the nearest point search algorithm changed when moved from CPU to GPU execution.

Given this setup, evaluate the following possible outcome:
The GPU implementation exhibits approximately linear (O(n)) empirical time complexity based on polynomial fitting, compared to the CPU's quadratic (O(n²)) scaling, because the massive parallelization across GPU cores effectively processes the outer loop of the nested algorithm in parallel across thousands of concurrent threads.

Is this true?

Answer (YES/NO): YES